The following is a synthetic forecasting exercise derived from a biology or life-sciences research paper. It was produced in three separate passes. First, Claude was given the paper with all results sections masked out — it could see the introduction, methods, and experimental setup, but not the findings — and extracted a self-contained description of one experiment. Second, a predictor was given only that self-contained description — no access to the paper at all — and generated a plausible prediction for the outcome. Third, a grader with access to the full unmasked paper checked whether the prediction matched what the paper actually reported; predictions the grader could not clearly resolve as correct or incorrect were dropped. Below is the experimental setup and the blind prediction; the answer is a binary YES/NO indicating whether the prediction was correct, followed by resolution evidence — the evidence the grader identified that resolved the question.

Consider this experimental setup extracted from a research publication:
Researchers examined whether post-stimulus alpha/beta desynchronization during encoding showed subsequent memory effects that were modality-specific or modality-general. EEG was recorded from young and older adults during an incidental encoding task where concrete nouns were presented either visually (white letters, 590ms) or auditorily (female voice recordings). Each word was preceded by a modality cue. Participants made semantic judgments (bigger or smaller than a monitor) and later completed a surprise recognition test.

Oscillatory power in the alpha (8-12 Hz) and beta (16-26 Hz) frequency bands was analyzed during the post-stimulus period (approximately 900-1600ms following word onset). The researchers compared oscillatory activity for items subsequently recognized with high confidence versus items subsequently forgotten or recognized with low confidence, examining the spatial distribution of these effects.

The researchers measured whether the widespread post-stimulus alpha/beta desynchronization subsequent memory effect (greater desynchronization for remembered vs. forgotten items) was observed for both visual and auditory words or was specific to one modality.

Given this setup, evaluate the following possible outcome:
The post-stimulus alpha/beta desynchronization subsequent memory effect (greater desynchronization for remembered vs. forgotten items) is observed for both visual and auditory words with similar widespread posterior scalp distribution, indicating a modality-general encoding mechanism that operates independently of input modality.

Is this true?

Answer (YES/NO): YES